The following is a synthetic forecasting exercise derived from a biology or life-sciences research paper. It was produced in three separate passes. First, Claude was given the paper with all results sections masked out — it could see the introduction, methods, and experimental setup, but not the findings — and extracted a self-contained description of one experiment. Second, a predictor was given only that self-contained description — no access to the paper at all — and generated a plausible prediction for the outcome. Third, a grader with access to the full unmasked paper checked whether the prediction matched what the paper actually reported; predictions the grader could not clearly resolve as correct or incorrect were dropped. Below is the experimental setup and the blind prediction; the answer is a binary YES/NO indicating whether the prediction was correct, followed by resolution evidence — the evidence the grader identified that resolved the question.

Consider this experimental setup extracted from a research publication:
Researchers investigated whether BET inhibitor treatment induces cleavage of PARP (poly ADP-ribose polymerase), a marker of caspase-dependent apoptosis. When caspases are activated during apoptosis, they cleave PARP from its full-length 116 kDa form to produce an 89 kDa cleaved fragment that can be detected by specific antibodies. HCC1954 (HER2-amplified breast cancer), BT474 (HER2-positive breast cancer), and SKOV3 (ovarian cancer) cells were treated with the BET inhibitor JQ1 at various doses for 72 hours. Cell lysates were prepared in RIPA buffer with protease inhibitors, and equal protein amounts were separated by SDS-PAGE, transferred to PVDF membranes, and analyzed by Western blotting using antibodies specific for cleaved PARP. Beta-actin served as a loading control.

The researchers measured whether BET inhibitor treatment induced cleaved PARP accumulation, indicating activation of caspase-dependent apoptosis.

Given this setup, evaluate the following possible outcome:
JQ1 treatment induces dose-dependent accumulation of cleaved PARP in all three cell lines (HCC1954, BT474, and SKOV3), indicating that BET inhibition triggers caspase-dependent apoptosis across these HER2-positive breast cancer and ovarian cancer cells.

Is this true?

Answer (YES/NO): NO